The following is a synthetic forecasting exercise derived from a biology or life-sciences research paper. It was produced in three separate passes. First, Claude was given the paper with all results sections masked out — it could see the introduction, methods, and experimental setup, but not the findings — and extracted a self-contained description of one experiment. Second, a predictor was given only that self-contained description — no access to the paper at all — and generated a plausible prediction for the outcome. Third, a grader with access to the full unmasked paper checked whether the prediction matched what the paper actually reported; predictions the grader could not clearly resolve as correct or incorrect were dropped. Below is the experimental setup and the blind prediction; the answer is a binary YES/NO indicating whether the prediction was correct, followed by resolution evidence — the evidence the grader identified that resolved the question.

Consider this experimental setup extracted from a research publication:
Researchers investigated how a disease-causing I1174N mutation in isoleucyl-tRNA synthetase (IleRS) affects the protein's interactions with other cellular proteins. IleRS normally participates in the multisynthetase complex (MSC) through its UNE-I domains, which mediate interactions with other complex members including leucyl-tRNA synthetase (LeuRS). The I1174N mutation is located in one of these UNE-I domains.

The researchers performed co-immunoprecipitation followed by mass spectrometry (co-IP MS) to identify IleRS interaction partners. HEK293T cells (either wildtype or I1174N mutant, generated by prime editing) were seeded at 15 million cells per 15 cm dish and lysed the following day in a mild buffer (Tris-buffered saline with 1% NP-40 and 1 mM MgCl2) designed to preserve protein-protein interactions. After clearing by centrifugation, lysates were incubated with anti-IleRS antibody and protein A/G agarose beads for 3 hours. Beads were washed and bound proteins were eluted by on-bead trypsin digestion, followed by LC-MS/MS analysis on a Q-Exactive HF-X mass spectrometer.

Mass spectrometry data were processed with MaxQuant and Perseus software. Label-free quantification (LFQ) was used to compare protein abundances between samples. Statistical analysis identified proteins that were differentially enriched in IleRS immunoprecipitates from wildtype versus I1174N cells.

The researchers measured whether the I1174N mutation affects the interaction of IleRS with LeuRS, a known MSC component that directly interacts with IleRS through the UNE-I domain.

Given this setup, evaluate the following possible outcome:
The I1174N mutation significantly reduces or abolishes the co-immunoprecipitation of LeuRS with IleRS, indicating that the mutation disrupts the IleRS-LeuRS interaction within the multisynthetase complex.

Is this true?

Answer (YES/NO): NO